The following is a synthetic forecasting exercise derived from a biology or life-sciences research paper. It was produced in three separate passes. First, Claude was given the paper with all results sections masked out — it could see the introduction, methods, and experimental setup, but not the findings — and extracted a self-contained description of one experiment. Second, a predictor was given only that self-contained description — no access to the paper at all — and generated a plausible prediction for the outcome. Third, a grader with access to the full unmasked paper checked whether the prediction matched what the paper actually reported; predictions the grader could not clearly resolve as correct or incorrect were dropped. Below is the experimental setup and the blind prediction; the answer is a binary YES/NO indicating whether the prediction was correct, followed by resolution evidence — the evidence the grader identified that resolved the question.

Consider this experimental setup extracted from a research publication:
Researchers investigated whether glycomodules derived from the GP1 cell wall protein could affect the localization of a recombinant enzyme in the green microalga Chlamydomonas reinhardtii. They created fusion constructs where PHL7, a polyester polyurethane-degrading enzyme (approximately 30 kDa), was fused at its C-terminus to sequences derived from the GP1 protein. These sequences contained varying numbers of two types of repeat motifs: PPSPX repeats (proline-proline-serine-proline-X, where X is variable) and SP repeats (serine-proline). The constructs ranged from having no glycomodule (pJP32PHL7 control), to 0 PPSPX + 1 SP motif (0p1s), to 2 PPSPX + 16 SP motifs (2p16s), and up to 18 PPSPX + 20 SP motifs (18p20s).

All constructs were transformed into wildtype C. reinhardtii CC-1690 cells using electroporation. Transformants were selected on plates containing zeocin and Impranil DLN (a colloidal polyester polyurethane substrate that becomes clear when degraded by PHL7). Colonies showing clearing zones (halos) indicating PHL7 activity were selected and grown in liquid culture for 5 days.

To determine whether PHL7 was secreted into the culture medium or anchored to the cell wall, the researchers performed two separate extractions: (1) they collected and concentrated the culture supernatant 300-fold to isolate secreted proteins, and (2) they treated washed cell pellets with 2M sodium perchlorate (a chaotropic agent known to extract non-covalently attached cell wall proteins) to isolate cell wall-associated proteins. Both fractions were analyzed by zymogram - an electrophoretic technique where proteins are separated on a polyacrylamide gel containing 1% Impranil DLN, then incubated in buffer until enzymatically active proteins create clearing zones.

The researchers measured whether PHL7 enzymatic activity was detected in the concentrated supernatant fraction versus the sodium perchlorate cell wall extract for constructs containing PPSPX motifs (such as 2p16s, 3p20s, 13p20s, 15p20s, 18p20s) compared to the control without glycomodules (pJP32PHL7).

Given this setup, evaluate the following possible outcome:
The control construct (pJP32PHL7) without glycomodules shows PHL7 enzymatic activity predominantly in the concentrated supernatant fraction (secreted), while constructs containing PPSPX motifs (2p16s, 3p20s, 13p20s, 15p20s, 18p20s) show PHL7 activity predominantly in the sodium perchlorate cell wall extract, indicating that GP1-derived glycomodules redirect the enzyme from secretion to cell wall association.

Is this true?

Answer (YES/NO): YES